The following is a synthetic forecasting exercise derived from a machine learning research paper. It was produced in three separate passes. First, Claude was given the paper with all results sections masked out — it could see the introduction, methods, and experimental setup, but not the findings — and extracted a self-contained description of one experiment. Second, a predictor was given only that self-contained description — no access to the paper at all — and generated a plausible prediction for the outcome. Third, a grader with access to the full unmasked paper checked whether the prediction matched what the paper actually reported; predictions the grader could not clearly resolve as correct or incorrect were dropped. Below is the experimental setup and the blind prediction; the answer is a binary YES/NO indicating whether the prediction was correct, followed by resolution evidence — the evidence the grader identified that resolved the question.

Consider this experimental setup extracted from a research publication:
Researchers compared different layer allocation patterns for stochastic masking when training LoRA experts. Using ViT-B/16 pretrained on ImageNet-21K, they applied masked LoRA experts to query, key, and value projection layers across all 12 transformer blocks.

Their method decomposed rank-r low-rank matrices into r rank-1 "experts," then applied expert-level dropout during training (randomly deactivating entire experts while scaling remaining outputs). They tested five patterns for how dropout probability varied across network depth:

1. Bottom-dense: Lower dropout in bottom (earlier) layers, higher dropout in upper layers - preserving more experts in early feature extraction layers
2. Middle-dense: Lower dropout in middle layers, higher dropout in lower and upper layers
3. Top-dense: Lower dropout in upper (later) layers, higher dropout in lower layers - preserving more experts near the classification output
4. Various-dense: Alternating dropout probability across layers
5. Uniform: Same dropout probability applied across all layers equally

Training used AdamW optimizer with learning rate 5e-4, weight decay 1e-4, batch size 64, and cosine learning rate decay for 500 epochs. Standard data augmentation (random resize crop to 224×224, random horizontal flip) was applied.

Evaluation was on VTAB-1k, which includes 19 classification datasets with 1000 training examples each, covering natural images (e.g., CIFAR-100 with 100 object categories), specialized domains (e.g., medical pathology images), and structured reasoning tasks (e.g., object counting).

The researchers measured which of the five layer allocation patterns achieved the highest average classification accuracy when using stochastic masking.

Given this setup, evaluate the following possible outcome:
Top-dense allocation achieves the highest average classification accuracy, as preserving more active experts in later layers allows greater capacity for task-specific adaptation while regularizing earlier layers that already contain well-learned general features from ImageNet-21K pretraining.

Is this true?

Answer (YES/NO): NO